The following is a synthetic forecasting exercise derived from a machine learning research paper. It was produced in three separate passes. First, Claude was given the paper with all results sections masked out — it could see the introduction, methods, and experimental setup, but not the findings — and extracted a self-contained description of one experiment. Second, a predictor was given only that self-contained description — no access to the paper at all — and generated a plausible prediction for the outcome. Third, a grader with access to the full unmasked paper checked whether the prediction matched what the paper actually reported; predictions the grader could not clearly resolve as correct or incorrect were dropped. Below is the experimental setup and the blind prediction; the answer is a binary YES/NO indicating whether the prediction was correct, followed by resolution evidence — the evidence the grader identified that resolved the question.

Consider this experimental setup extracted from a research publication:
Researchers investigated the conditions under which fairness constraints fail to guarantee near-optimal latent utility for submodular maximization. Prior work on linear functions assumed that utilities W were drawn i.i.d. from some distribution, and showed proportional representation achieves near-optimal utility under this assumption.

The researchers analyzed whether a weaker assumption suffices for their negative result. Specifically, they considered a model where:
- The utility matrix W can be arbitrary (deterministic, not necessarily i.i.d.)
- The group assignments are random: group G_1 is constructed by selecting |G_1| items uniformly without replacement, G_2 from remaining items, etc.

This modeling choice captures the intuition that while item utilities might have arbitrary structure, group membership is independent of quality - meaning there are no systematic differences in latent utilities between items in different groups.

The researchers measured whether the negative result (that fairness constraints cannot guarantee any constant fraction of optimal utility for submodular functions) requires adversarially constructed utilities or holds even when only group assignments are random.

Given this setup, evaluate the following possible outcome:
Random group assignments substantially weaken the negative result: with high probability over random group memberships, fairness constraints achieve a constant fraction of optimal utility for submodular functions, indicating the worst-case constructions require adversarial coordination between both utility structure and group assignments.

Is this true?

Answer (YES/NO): NO